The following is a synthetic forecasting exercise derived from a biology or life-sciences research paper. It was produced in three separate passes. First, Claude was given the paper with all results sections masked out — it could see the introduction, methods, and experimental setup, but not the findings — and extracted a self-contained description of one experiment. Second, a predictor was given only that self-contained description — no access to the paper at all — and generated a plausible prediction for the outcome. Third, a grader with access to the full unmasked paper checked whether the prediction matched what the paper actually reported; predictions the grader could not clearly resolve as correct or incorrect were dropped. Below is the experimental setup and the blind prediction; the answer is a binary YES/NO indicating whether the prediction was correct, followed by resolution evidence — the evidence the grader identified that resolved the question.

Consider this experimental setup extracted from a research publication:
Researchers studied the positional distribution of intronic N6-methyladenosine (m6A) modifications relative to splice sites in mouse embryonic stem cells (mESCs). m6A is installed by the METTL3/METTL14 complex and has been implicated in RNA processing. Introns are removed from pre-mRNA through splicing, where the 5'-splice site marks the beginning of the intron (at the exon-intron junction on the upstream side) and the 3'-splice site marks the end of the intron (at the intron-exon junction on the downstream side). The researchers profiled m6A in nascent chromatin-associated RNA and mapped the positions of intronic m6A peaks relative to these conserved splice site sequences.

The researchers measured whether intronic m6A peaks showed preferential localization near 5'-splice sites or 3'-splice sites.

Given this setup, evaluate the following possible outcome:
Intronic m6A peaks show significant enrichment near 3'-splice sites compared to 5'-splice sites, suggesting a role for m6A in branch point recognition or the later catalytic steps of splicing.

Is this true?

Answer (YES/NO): NO